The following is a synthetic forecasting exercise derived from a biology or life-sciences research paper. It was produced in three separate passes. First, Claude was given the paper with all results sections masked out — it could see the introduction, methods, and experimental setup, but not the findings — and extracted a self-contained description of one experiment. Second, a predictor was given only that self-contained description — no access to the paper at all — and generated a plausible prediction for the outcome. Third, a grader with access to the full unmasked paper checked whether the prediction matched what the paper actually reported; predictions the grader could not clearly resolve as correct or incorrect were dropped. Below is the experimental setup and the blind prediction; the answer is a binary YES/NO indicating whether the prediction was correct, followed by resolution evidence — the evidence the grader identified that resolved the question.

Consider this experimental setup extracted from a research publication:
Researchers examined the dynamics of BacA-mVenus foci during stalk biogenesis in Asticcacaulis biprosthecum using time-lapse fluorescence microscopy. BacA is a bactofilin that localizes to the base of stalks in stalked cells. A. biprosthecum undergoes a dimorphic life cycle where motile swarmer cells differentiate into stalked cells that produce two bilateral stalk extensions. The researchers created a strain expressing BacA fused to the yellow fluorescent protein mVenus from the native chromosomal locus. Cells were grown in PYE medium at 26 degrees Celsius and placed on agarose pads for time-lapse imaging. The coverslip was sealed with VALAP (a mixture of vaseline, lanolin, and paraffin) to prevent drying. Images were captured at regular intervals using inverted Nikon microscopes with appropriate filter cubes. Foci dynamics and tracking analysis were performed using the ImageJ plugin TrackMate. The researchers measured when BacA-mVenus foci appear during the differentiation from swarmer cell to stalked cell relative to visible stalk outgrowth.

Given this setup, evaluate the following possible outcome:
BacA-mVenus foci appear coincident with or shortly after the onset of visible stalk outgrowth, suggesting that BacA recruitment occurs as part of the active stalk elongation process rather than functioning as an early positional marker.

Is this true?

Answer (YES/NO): NO